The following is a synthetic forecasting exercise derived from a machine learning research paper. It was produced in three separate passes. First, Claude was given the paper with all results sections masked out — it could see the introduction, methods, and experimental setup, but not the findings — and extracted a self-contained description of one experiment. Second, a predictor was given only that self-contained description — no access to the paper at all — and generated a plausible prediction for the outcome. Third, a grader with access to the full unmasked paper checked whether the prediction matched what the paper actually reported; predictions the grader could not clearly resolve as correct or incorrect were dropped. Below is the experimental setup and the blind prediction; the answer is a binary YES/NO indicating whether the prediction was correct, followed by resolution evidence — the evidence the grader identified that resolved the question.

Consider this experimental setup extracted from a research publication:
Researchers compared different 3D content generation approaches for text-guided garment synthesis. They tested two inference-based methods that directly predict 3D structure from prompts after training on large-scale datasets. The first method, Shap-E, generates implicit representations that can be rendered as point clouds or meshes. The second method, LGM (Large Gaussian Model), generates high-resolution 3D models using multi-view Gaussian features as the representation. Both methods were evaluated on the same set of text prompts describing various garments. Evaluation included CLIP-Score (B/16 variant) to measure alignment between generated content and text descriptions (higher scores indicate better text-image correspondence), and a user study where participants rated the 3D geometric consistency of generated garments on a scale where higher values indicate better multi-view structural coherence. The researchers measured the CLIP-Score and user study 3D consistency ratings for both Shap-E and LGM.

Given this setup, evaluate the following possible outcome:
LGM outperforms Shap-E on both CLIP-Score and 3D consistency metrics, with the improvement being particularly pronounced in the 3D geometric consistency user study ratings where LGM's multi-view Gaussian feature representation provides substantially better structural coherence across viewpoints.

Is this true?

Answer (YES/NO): NO